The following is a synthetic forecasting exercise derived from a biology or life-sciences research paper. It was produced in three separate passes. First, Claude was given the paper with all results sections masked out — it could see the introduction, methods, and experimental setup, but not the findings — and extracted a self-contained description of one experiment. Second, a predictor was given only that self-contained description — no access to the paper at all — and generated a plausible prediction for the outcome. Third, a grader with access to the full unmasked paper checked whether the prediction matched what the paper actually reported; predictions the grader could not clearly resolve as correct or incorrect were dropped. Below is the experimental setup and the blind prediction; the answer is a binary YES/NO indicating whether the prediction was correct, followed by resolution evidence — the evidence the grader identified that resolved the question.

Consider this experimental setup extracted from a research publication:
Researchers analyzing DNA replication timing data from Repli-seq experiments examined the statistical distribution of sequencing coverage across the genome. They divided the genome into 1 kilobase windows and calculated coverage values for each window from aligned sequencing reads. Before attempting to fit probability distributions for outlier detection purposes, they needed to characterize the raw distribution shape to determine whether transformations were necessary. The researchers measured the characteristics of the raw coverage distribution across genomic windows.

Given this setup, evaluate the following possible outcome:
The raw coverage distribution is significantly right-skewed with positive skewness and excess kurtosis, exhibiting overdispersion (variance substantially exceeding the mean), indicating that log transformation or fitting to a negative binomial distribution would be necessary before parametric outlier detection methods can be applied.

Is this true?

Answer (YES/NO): NO